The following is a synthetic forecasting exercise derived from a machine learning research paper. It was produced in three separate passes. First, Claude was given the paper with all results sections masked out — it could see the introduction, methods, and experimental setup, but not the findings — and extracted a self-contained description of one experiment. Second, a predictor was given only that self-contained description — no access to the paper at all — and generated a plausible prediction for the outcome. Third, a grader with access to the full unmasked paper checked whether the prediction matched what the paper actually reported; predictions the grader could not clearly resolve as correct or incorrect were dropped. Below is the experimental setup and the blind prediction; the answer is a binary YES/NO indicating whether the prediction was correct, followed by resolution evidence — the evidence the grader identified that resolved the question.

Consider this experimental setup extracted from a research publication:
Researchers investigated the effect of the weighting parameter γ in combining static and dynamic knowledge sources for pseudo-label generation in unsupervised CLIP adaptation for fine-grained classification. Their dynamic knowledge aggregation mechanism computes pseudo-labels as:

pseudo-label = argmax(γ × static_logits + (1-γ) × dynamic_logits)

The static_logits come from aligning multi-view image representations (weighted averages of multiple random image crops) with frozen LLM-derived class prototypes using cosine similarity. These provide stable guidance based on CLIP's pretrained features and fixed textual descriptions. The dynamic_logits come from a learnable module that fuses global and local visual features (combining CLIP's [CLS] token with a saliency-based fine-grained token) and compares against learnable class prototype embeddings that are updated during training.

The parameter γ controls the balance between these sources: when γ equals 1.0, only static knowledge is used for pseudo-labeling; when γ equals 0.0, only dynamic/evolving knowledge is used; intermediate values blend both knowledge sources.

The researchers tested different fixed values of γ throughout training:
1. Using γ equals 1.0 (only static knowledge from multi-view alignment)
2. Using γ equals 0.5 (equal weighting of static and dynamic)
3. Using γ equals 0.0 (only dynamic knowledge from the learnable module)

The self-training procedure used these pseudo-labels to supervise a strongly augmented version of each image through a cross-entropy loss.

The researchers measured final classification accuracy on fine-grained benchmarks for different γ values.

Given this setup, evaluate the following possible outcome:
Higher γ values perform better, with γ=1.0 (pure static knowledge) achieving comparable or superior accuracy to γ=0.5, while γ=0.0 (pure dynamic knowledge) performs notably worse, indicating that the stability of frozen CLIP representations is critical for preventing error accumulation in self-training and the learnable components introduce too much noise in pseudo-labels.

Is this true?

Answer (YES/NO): NO